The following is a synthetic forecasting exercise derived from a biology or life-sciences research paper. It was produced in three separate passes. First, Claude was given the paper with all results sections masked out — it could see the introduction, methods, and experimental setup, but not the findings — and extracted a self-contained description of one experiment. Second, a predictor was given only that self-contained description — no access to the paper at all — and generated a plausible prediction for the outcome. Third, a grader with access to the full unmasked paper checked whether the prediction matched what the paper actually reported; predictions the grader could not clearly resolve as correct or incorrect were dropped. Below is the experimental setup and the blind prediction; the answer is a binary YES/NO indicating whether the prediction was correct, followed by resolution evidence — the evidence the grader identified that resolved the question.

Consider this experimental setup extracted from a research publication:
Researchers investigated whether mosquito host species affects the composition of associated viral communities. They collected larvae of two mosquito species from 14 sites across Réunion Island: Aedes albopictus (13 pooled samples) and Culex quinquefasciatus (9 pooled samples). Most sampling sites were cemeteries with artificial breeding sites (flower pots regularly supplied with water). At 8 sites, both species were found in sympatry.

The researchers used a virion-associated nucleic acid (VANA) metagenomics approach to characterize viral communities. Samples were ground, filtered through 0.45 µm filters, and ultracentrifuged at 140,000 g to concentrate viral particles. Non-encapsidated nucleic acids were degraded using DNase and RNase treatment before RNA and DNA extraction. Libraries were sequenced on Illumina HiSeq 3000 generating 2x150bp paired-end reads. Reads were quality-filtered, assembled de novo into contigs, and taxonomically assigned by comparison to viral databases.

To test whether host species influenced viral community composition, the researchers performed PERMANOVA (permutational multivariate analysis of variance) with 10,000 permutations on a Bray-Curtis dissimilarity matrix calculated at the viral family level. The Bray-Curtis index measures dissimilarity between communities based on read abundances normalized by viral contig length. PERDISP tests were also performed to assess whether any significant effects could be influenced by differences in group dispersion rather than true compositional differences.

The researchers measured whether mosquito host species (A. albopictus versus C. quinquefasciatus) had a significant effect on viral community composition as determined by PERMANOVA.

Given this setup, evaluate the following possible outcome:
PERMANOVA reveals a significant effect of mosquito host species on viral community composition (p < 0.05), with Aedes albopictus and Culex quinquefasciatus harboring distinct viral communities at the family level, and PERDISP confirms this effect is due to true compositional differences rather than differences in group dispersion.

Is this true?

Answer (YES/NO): NO